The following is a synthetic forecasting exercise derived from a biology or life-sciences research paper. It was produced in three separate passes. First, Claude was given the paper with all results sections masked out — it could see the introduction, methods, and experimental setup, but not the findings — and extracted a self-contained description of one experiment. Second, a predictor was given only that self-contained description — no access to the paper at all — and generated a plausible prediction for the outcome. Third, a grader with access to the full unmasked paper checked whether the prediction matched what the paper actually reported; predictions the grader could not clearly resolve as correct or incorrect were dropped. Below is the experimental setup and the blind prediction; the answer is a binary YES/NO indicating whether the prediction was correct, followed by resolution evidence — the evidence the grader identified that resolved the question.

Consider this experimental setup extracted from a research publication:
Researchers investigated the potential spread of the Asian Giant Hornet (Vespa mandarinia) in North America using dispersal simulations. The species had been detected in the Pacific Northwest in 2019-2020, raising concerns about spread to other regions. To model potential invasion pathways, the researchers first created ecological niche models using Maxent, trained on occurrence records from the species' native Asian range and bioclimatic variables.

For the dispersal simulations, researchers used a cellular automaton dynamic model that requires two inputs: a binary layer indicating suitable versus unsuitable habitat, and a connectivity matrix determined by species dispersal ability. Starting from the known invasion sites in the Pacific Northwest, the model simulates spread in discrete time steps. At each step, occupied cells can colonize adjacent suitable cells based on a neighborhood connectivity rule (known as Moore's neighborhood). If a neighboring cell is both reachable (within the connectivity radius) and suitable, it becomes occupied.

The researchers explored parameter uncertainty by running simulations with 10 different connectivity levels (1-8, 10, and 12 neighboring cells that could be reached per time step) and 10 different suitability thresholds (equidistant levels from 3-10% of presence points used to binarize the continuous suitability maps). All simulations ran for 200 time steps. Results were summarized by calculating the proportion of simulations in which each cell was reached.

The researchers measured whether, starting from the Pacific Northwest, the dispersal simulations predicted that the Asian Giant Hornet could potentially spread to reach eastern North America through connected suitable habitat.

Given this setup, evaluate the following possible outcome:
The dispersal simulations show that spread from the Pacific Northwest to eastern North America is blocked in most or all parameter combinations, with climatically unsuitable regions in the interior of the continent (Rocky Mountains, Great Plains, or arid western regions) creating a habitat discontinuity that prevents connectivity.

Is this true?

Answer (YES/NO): NO